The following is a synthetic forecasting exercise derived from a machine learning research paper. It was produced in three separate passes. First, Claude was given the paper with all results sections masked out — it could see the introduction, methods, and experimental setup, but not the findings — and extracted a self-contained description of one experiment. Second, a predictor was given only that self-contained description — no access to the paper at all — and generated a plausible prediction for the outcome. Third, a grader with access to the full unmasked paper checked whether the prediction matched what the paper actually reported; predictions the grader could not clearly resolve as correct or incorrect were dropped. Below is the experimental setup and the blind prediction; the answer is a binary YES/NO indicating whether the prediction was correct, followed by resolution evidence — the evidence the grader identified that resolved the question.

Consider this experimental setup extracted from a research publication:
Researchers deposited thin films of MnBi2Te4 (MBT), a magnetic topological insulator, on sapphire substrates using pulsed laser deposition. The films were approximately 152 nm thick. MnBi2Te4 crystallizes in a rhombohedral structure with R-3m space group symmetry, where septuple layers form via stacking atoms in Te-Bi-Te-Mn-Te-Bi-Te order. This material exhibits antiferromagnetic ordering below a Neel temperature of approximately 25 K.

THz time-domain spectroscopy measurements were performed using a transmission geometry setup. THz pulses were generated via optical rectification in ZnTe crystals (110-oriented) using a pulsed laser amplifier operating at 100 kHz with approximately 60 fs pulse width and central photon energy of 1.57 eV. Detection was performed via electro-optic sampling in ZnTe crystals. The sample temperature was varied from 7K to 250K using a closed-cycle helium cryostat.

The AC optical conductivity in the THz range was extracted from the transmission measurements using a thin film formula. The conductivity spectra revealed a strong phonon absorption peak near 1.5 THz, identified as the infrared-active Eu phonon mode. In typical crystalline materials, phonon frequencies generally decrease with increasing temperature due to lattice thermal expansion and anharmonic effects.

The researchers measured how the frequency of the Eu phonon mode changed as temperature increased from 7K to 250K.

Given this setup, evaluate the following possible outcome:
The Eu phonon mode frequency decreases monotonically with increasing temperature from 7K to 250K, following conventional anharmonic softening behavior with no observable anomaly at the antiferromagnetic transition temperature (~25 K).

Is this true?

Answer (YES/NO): NO